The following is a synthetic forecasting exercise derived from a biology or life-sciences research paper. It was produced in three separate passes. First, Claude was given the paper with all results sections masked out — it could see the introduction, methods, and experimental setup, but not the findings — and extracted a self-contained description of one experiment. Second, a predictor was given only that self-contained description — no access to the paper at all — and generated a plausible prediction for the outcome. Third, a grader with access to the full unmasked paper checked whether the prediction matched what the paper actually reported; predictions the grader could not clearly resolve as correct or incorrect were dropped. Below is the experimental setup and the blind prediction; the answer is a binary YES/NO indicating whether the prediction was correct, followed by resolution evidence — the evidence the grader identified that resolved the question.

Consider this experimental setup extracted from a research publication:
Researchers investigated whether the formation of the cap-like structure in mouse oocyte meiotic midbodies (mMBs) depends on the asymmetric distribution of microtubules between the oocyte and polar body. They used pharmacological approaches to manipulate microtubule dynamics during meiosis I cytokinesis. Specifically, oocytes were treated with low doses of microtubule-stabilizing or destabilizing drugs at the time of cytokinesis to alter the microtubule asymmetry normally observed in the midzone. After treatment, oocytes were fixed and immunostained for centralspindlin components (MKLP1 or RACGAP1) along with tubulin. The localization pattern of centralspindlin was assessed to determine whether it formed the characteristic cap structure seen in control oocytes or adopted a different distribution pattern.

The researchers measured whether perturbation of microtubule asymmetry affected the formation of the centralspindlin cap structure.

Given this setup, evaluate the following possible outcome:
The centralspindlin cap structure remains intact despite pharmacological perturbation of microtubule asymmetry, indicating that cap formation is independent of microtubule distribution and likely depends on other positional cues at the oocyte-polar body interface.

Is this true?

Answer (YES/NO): NO